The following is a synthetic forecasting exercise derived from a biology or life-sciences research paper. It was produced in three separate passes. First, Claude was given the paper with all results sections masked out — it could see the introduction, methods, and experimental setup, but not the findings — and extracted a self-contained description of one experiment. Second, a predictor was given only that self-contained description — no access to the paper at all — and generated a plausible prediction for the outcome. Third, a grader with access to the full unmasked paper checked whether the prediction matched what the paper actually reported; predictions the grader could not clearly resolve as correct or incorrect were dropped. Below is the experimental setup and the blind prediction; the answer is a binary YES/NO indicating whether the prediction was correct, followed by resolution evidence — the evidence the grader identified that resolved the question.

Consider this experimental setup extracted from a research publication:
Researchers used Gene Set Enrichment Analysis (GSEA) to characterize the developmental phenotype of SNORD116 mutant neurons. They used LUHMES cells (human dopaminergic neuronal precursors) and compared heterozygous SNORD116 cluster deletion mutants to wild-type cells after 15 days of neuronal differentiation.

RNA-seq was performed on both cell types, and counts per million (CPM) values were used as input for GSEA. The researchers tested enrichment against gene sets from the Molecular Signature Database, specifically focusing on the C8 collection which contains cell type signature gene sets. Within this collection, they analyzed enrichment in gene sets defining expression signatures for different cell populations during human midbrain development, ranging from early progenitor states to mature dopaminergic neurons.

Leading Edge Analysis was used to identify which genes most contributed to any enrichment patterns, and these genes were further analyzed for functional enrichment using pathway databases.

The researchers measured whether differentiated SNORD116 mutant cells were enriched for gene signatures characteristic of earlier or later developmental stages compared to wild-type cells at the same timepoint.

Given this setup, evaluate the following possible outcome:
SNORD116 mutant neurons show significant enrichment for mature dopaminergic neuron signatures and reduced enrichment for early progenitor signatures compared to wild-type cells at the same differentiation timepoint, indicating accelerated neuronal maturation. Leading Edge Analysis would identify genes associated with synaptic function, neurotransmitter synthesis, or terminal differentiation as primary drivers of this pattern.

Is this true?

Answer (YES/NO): YES